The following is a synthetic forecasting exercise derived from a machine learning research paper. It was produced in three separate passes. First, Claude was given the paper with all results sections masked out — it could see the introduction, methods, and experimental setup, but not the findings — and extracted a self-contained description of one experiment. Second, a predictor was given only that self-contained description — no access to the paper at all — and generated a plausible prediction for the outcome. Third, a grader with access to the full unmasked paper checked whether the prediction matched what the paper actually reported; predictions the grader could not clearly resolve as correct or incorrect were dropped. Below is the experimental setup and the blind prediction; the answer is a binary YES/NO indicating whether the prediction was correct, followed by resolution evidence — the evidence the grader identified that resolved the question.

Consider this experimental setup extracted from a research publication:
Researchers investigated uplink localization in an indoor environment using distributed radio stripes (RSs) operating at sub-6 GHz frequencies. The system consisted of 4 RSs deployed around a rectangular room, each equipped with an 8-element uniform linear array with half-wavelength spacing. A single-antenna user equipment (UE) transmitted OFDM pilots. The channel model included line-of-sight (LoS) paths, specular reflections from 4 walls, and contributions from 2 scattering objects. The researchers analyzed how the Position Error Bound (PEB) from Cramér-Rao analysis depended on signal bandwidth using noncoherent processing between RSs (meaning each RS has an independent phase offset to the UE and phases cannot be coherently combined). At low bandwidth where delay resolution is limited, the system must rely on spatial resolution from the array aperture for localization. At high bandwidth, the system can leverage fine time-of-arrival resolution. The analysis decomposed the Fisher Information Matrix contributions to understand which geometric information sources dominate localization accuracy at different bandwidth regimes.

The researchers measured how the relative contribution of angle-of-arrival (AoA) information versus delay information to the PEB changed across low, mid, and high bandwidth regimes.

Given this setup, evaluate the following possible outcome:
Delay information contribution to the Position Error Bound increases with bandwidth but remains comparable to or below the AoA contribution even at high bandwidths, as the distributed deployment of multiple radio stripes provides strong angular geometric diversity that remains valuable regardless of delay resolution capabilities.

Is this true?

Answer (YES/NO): NO